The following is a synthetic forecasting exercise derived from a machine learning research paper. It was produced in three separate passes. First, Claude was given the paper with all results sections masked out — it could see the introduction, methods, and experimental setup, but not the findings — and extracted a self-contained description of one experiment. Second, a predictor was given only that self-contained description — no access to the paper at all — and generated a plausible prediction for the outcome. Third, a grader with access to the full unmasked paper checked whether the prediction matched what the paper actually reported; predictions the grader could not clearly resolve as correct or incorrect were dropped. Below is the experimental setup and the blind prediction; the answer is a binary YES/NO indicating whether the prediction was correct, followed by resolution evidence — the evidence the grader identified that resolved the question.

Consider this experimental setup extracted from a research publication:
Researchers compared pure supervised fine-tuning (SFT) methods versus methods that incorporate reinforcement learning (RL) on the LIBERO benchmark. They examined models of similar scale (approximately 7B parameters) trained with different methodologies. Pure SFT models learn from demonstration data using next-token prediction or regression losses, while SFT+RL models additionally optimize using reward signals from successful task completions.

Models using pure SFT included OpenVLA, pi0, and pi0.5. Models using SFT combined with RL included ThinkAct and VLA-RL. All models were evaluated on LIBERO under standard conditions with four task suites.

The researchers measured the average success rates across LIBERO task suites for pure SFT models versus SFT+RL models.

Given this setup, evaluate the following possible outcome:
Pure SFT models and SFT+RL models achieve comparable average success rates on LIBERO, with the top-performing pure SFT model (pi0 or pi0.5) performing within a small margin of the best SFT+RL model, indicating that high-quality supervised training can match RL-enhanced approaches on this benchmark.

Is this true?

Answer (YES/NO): NO